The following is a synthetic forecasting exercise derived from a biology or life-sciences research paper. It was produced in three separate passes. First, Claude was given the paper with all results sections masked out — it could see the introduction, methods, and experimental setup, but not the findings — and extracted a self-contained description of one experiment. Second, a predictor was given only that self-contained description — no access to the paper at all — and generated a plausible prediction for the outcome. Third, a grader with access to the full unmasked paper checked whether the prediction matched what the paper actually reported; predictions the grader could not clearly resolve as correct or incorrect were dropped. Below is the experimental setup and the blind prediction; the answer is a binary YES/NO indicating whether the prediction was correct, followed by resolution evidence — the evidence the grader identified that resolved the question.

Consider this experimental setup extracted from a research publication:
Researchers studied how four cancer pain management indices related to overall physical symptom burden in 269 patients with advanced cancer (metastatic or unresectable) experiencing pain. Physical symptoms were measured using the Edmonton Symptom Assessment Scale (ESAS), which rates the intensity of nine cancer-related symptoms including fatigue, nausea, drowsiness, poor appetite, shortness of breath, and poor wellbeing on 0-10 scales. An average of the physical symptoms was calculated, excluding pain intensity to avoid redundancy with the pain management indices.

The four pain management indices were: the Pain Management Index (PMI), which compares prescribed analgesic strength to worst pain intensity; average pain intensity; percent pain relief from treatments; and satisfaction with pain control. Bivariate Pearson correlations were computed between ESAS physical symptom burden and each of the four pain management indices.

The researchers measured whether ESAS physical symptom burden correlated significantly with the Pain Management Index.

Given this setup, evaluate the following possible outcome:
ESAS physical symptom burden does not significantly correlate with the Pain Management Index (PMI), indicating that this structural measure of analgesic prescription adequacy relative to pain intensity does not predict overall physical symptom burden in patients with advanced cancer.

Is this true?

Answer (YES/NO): NO